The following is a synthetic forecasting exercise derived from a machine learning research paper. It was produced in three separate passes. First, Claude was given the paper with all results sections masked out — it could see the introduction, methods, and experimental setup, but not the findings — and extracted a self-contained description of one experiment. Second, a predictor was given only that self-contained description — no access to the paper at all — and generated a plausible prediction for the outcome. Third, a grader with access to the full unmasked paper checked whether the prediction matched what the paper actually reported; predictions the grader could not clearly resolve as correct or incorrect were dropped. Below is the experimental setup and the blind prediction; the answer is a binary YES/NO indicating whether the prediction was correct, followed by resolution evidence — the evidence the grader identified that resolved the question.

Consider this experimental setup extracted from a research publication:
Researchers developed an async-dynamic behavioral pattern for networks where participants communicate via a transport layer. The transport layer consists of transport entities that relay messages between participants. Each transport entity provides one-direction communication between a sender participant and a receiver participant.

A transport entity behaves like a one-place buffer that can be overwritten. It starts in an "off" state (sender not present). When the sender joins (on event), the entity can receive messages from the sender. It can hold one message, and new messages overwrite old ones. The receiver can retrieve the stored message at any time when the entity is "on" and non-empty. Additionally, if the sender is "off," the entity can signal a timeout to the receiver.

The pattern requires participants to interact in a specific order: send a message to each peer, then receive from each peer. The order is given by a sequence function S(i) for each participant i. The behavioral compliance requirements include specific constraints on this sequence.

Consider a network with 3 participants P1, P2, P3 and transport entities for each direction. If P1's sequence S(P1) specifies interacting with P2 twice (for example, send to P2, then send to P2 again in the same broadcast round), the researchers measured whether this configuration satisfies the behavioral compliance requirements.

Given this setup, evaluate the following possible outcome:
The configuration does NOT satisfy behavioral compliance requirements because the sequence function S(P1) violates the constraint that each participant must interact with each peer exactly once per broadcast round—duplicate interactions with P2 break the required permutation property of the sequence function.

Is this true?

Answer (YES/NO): YES